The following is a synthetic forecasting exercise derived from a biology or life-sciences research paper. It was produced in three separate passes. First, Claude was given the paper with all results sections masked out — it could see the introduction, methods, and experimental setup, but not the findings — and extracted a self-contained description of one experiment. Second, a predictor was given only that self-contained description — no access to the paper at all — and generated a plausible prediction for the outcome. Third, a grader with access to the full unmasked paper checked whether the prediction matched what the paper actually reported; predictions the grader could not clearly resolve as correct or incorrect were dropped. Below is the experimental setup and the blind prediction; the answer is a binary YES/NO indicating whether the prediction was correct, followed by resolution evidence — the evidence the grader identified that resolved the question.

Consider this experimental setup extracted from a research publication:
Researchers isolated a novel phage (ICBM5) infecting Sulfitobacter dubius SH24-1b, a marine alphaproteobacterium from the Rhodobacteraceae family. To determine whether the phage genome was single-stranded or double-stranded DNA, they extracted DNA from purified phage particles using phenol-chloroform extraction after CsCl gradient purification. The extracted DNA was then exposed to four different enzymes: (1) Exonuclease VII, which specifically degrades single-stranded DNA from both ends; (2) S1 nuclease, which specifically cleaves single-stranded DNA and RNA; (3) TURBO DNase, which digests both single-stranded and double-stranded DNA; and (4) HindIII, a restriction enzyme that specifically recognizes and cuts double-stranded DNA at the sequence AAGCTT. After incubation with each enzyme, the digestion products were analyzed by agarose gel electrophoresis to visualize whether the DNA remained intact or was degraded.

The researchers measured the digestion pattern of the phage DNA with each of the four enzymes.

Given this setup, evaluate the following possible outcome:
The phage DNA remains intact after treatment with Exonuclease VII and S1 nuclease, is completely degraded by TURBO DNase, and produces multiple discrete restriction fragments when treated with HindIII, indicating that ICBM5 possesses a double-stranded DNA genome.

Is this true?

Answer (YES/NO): NO